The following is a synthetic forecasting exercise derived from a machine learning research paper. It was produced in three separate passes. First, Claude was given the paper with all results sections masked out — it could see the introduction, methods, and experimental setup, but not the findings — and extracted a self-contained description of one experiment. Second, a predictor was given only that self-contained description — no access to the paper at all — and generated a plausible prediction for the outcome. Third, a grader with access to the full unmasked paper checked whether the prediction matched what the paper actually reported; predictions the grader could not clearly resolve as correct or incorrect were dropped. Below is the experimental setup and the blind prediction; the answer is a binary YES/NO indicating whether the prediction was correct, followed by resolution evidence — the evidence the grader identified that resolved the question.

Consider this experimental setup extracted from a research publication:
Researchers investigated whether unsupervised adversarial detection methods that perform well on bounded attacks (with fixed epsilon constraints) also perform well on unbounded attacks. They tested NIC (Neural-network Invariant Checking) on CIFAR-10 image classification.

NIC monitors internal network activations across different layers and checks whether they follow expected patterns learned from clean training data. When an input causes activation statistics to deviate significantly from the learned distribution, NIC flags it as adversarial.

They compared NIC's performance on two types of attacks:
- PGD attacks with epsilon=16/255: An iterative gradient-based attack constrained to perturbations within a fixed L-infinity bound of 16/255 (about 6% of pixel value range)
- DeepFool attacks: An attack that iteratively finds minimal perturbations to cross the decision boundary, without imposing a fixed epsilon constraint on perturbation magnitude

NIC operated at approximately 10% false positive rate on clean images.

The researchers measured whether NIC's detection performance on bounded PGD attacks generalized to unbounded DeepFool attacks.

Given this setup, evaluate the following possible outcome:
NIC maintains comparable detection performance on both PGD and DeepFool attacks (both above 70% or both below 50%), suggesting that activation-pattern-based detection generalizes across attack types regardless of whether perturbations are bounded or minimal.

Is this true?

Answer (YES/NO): YES